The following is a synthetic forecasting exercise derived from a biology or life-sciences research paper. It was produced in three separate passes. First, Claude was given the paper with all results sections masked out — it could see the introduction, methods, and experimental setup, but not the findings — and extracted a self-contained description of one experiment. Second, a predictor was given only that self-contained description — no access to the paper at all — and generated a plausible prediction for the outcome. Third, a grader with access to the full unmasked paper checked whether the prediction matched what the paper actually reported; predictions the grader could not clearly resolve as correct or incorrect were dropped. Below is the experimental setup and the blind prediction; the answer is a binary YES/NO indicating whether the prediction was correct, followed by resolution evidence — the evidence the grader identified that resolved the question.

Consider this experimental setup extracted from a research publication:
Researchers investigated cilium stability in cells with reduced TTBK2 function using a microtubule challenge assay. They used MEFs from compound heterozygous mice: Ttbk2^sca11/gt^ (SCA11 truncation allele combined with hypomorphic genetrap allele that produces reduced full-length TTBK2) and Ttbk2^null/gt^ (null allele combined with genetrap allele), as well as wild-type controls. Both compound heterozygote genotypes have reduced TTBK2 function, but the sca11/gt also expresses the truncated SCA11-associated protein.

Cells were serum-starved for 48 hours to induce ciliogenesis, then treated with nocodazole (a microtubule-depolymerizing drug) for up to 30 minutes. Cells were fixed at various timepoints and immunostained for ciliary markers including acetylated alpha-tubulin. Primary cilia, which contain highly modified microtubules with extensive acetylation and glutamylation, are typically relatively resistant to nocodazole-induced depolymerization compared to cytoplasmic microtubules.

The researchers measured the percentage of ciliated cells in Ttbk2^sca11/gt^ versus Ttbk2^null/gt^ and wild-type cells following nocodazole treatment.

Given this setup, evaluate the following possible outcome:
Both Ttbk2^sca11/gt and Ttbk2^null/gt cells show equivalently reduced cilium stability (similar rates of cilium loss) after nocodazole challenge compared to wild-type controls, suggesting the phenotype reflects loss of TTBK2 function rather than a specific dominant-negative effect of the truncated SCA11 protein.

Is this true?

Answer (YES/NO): NO